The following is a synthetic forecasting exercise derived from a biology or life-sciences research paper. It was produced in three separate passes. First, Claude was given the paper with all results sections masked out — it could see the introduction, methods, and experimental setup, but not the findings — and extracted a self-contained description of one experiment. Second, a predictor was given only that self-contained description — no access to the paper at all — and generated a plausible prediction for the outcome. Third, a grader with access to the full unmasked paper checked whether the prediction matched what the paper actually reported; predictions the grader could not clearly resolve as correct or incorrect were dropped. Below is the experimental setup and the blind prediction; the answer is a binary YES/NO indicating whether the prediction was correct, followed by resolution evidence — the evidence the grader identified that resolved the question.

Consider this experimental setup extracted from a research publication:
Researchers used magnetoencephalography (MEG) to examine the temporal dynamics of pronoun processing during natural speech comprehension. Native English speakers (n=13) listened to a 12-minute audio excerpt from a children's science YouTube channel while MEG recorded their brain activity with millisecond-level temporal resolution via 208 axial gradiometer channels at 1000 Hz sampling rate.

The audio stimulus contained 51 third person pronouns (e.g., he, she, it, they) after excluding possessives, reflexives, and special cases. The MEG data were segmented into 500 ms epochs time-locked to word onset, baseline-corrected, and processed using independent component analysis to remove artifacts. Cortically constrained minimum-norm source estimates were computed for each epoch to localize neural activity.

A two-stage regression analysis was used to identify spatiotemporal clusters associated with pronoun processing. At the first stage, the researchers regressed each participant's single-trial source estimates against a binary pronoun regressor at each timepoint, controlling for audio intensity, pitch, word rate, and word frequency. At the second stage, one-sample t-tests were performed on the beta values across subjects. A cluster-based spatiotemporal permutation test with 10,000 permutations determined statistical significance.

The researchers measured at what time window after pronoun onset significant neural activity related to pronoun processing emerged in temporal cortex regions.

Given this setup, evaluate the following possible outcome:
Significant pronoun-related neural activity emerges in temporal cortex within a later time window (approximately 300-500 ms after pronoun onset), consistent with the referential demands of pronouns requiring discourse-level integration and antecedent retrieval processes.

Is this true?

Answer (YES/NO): NO